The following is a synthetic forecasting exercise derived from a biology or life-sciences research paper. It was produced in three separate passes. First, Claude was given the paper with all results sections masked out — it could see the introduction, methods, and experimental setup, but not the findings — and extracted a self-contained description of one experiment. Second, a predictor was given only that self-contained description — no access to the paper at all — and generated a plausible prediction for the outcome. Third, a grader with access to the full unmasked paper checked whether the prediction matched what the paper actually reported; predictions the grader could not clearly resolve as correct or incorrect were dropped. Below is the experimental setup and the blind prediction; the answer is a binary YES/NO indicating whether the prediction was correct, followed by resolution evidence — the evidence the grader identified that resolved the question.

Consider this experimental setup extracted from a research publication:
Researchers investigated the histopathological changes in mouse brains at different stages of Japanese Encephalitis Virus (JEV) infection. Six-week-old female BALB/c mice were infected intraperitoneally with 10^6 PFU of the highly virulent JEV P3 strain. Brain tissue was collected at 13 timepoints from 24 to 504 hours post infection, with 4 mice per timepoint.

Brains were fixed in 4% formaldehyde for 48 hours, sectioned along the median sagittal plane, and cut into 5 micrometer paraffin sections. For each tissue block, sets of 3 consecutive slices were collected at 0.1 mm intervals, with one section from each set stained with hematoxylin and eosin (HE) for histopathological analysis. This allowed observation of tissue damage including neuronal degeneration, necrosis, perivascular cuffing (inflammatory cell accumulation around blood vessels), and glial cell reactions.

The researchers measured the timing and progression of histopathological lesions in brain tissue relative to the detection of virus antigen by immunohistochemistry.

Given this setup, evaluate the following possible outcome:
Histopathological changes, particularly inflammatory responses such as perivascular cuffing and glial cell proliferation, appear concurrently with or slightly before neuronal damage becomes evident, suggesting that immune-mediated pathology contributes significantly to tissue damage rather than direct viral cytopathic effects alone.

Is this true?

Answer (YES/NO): YES